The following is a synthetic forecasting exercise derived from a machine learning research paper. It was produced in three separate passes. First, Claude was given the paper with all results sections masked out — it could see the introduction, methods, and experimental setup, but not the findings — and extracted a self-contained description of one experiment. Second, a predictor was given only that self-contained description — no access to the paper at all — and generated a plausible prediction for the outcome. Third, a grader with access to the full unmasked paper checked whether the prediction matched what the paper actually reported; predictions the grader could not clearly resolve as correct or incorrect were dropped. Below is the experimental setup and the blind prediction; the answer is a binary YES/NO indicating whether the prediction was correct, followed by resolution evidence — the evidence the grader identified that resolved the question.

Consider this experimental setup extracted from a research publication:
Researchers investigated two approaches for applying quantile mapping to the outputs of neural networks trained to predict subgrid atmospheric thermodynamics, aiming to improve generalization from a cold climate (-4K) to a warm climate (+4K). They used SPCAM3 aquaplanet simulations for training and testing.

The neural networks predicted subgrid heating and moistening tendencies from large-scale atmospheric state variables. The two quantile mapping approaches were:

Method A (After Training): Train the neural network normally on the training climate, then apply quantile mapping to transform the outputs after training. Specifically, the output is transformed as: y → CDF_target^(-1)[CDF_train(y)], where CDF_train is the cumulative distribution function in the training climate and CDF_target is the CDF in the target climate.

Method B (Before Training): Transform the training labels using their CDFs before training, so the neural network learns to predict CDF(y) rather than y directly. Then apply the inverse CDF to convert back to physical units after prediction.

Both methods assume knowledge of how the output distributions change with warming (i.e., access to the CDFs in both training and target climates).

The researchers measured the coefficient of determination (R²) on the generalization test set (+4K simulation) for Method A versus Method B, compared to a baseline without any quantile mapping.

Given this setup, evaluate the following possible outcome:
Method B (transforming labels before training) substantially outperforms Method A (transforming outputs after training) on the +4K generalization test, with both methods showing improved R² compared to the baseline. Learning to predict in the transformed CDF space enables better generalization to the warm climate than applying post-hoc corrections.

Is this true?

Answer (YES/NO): NO